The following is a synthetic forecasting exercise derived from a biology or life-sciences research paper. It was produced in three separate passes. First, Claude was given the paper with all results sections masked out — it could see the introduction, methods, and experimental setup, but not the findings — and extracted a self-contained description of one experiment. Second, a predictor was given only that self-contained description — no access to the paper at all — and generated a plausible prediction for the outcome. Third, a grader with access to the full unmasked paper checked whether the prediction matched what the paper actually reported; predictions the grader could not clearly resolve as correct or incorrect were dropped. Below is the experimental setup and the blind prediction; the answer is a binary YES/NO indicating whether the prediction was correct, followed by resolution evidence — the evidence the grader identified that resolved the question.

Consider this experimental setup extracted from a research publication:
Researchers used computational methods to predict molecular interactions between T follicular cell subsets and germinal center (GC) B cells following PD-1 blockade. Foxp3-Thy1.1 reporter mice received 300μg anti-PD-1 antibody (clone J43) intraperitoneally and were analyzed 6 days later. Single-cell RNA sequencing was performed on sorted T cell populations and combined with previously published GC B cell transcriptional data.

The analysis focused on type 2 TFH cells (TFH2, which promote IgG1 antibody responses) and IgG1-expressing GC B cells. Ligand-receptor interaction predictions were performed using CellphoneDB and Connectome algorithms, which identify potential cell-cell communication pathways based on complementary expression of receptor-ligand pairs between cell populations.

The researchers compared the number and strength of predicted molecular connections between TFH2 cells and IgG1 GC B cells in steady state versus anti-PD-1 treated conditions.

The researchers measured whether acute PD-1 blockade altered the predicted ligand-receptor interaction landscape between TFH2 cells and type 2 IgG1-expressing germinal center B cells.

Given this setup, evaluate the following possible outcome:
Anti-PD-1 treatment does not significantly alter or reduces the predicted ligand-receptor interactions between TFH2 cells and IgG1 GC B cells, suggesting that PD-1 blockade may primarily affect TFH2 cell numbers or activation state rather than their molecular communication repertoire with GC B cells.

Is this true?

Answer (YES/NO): NO